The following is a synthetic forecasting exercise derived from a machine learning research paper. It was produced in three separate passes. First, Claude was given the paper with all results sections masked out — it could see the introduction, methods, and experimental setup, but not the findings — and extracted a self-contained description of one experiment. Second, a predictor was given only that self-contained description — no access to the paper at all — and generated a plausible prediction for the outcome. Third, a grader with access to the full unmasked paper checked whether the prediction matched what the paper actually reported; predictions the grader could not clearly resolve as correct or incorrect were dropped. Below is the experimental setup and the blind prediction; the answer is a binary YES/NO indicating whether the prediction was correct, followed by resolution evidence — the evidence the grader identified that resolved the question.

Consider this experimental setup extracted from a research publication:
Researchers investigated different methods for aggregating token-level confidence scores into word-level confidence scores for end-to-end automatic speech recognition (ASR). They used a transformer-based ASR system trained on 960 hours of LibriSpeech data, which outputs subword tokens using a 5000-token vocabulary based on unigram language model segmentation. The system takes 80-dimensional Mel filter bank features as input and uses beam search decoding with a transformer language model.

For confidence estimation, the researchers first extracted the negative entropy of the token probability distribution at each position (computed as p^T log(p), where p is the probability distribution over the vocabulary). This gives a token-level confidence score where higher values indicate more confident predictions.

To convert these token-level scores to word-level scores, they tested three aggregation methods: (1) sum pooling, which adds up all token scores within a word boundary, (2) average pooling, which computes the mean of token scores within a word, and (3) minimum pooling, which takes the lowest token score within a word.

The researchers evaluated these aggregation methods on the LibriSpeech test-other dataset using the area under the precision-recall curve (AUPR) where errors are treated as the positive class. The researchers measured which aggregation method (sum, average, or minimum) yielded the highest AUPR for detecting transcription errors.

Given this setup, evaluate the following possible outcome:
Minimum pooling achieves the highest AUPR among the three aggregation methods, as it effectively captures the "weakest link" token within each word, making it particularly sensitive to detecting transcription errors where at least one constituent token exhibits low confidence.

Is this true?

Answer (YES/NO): YES